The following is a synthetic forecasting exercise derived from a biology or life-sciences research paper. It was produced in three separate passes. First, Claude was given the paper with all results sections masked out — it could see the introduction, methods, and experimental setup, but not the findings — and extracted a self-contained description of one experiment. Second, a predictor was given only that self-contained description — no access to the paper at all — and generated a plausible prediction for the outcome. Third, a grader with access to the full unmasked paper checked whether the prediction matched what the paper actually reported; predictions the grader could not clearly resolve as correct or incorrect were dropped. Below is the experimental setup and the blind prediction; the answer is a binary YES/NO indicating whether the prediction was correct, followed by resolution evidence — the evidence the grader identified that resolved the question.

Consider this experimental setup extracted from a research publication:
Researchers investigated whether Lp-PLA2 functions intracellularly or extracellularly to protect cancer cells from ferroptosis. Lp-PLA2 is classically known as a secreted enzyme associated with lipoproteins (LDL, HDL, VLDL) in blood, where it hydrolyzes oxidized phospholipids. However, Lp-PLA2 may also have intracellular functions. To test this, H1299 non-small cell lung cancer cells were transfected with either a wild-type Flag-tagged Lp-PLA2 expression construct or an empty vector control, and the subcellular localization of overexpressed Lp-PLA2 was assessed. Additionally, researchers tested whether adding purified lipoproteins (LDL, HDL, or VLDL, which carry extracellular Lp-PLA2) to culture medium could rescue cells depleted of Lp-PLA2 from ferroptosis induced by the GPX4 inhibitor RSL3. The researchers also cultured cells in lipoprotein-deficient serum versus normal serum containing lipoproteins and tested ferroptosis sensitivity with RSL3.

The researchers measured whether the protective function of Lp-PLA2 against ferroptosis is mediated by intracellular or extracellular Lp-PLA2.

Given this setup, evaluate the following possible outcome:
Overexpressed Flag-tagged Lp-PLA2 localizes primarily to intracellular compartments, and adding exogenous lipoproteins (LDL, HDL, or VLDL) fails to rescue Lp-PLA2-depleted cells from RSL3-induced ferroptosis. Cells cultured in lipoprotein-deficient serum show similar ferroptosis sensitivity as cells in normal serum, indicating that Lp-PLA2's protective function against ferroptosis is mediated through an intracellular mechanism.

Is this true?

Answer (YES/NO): NO